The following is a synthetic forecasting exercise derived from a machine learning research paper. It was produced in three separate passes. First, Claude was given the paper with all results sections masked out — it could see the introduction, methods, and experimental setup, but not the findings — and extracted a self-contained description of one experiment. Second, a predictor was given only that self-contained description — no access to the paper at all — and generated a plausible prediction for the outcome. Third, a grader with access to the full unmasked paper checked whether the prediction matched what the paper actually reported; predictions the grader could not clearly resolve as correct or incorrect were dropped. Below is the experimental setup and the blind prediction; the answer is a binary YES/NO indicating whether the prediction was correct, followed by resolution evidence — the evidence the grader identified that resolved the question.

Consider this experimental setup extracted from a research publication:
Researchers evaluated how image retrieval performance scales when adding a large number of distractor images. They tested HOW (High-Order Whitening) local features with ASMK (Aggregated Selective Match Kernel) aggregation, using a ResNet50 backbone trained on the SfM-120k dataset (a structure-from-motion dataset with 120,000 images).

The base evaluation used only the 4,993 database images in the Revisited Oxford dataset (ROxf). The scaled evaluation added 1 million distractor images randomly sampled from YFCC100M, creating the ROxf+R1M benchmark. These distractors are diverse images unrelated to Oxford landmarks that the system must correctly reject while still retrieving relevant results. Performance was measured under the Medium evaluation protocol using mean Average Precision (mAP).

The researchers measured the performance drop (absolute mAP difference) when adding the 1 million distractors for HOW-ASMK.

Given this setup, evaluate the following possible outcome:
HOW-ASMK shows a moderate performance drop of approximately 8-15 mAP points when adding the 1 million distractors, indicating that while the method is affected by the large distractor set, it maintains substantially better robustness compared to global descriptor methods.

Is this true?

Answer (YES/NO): NO